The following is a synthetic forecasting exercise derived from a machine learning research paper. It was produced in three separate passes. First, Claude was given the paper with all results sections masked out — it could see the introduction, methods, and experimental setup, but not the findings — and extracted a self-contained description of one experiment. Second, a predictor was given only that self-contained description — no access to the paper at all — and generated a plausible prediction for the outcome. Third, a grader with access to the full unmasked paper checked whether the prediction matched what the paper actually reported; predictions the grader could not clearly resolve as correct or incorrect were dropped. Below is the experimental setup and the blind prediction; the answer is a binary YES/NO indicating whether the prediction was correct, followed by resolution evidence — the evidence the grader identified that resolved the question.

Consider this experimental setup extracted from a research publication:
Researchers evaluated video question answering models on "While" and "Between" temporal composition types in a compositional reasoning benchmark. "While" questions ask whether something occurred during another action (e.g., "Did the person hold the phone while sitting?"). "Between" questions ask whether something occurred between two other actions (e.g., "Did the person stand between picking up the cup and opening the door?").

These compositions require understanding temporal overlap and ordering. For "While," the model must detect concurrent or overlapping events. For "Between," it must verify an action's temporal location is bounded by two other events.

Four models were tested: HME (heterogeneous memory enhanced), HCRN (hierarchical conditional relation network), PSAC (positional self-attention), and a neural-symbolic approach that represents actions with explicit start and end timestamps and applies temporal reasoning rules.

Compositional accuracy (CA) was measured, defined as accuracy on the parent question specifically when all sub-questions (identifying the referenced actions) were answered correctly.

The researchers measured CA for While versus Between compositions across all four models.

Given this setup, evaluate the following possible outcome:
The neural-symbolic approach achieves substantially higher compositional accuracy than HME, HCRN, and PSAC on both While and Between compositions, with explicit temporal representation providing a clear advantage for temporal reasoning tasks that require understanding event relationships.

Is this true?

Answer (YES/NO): NO